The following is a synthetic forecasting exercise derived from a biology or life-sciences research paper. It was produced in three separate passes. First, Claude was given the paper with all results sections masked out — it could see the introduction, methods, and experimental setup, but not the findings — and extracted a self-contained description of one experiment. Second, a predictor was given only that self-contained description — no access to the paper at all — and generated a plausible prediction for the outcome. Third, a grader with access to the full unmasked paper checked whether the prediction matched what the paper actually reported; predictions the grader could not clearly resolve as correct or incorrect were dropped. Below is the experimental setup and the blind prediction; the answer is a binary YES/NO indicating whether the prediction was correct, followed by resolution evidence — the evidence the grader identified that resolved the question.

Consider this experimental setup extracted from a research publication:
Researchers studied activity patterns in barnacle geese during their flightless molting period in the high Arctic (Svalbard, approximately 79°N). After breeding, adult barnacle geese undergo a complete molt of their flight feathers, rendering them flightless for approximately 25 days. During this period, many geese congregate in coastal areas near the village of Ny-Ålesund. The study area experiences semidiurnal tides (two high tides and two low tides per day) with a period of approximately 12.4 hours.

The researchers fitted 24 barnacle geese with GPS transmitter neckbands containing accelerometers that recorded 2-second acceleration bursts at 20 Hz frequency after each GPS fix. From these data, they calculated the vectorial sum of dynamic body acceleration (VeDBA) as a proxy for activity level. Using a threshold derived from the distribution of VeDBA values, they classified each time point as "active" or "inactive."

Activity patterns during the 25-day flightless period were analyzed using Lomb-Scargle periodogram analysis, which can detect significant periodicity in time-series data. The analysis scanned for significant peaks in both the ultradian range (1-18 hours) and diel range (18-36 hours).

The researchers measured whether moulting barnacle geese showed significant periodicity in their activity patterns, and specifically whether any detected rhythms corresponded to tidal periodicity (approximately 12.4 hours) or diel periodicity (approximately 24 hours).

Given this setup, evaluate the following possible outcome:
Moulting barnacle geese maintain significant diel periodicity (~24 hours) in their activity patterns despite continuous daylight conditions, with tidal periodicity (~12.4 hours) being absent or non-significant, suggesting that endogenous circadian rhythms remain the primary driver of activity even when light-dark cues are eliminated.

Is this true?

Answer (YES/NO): NO